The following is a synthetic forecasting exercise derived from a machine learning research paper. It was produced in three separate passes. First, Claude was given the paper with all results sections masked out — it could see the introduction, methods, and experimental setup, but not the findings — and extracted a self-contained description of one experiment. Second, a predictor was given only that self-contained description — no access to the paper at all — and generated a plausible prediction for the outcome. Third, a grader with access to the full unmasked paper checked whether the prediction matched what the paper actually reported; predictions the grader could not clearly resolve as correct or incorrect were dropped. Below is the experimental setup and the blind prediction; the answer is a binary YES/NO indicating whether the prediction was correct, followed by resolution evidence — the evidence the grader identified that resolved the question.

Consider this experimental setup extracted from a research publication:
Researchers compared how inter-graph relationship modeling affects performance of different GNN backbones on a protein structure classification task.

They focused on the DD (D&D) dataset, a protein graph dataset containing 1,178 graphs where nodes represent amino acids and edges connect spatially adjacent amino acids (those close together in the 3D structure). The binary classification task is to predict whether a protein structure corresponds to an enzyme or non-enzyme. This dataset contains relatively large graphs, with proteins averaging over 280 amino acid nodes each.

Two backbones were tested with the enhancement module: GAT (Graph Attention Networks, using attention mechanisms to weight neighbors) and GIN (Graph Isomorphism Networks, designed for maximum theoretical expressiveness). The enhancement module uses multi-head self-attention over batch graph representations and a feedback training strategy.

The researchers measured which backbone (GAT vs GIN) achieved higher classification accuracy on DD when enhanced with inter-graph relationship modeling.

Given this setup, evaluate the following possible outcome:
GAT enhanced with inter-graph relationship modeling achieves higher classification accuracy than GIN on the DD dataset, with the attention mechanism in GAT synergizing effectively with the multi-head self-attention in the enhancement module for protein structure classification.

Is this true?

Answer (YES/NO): NO